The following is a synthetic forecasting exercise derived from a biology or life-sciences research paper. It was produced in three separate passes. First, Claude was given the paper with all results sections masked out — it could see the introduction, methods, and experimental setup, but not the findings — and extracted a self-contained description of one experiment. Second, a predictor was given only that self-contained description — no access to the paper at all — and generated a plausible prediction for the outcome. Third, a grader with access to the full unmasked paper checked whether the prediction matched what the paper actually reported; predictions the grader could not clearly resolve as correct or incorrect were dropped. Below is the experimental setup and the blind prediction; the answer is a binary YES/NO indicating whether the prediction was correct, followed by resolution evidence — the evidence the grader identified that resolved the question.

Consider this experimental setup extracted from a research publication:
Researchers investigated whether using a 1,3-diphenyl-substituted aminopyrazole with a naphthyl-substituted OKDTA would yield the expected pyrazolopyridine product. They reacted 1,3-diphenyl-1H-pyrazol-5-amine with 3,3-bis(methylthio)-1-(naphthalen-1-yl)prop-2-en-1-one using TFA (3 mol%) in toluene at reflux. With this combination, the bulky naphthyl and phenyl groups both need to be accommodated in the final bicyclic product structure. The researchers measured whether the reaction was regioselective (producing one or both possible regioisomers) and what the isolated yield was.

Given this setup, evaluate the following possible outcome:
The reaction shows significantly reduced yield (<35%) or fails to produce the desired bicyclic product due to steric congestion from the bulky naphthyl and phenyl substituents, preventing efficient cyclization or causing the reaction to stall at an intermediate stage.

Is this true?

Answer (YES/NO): NO